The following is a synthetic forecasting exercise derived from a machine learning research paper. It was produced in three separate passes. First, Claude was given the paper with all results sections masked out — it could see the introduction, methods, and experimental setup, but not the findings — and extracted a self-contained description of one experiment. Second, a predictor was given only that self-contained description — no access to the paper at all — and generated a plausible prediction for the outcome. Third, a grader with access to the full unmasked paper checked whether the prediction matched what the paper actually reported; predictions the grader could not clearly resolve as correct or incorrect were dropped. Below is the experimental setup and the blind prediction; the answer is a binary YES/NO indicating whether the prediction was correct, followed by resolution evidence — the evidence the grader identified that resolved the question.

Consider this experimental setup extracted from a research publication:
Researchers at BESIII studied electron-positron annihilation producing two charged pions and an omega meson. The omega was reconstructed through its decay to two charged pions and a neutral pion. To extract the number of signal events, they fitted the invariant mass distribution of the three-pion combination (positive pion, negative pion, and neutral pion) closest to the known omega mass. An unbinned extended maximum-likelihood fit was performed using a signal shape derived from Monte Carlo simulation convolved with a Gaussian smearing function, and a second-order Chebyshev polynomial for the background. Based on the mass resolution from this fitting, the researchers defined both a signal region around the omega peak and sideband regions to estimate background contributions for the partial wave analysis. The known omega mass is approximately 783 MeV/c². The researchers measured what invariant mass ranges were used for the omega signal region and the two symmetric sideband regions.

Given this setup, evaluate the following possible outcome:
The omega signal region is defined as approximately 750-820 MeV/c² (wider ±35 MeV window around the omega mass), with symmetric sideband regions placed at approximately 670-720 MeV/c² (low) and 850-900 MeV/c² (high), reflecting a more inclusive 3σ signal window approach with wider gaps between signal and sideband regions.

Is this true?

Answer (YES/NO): NO